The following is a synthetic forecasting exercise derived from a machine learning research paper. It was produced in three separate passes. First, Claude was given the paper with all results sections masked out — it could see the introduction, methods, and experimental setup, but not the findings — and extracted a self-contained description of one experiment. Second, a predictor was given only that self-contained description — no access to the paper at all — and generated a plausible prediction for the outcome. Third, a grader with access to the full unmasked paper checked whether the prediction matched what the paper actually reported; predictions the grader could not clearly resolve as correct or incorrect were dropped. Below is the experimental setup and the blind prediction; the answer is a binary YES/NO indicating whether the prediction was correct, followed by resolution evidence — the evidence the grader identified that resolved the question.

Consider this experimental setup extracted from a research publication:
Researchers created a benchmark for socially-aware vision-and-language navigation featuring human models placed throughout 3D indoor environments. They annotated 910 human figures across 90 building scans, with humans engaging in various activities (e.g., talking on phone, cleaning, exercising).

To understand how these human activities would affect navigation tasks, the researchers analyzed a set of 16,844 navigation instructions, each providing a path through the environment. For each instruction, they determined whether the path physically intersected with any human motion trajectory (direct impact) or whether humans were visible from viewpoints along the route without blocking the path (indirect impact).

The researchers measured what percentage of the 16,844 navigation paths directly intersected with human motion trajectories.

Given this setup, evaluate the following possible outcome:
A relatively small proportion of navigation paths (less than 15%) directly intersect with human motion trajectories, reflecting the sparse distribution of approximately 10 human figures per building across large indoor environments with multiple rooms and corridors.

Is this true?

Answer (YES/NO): NO